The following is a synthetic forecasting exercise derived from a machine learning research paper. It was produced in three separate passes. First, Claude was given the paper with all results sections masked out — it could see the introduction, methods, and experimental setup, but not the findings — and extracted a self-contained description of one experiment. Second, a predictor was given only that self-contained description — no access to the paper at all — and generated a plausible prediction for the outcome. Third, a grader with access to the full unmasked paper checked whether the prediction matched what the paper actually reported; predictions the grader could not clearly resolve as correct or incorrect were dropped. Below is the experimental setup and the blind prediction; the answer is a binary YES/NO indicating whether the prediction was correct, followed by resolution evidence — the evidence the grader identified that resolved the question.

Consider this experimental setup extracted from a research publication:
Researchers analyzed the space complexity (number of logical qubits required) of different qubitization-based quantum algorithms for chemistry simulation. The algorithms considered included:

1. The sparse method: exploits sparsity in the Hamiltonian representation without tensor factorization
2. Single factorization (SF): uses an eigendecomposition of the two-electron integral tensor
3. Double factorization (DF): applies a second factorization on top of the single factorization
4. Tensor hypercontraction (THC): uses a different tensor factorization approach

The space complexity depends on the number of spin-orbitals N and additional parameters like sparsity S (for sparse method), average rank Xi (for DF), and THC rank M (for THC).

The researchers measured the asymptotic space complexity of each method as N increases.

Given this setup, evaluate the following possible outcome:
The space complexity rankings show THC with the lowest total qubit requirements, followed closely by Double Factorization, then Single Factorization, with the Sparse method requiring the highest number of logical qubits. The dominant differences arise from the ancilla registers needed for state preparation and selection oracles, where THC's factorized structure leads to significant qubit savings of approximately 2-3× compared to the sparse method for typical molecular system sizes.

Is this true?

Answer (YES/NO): NO